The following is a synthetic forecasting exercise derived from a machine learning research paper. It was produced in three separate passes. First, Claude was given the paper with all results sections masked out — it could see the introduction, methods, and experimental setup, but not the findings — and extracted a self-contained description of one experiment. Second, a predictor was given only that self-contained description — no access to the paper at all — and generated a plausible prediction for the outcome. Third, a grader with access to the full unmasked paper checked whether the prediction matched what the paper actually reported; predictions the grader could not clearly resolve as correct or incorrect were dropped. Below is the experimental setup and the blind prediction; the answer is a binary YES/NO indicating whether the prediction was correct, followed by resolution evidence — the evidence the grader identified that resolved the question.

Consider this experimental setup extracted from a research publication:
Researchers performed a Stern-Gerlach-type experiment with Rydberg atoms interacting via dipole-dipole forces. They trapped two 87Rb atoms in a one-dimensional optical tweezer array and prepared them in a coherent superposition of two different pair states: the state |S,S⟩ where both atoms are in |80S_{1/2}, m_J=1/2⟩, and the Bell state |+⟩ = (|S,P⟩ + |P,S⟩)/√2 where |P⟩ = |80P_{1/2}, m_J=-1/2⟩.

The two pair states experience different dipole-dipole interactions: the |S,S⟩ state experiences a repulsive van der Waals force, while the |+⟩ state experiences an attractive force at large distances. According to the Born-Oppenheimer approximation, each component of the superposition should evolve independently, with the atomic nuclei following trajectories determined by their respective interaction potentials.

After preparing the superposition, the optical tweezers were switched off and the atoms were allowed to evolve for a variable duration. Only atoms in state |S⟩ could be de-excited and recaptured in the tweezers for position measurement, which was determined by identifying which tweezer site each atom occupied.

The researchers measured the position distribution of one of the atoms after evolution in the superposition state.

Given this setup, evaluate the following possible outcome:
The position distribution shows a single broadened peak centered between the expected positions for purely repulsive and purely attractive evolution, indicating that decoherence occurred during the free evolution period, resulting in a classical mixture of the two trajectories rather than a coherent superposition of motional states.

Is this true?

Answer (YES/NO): NO